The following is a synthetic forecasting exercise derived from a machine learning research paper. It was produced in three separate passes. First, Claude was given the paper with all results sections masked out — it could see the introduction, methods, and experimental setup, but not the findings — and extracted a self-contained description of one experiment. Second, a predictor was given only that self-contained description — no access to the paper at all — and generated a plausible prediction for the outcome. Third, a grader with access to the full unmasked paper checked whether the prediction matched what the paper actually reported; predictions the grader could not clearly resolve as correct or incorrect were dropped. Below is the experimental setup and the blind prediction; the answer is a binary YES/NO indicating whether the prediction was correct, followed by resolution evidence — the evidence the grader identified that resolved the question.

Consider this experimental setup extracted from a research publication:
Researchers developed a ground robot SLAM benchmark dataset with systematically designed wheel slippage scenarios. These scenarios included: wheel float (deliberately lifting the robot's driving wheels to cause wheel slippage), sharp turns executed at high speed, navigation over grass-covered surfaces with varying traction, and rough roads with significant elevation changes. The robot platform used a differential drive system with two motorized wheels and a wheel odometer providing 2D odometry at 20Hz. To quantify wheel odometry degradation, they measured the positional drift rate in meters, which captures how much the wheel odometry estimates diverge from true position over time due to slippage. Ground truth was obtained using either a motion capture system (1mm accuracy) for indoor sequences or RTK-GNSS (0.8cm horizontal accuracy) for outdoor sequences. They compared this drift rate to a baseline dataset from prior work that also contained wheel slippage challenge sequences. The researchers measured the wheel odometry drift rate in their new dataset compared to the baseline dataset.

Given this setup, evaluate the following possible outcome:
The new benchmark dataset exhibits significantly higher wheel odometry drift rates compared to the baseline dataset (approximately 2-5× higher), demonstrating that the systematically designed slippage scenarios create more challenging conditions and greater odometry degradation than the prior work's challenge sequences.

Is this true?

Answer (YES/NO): YES